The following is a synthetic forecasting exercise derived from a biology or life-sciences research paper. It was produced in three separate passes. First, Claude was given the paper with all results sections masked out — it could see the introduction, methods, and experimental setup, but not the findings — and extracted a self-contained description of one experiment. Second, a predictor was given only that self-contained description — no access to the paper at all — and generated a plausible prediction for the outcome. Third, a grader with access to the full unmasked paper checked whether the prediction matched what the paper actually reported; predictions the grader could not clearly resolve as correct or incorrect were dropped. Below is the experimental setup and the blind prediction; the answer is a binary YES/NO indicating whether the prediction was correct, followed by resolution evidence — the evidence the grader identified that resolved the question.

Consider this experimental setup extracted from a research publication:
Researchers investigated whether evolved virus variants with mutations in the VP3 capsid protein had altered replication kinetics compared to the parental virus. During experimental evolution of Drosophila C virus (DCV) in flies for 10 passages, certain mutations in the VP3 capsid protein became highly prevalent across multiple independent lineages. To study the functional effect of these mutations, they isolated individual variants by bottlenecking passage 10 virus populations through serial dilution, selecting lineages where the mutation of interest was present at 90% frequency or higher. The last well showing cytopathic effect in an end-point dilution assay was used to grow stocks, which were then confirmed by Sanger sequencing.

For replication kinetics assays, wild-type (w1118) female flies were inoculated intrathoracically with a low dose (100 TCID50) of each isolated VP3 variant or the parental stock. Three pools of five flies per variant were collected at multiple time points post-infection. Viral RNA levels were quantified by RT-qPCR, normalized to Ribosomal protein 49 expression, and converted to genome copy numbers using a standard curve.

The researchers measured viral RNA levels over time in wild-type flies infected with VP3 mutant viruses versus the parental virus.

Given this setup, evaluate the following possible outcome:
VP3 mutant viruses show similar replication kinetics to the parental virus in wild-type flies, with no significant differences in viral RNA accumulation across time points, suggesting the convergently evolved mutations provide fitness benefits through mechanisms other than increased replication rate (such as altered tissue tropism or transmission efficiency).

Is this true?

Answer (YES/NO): NO